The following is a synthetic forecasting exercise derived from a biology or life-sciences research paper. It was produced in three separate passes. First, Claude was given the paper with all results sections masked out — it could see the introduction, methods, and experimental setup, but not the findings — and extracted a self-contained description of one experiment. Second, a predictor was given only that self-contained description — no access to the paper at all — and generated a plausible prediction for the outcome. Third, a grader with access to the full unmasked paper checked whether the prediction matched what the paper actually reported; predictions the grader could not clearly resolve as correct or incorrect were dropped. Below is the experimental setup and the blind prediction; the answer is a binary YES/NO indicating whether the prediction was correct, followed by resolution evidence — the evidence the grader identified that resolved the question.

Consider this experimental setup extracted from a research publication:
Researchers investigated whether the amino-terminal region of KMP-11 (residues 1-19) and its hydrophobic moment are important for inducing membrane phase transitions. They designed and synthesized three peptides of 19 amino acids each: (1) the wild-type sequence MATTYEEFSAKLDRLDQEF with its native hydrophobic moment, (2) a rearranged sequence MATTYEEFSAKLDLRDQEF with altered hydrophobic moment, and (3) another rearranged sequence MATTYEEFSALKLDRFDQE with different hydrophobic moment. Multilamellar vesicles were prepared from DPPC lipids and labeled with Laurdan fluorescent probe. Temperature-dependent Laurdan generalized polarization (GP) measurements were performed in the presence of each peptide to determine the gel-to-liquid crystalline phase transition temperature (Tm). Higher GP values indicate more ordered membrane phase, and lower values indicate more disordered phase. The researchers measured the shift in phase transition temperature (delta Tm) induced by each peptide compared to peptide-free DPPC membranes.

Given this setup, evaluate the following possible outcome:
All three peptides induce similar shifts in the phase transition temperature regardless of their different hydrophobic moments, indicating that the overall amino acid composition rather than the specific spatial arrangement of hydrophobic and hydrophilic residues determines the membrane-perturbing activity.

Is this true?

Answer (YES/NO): NO